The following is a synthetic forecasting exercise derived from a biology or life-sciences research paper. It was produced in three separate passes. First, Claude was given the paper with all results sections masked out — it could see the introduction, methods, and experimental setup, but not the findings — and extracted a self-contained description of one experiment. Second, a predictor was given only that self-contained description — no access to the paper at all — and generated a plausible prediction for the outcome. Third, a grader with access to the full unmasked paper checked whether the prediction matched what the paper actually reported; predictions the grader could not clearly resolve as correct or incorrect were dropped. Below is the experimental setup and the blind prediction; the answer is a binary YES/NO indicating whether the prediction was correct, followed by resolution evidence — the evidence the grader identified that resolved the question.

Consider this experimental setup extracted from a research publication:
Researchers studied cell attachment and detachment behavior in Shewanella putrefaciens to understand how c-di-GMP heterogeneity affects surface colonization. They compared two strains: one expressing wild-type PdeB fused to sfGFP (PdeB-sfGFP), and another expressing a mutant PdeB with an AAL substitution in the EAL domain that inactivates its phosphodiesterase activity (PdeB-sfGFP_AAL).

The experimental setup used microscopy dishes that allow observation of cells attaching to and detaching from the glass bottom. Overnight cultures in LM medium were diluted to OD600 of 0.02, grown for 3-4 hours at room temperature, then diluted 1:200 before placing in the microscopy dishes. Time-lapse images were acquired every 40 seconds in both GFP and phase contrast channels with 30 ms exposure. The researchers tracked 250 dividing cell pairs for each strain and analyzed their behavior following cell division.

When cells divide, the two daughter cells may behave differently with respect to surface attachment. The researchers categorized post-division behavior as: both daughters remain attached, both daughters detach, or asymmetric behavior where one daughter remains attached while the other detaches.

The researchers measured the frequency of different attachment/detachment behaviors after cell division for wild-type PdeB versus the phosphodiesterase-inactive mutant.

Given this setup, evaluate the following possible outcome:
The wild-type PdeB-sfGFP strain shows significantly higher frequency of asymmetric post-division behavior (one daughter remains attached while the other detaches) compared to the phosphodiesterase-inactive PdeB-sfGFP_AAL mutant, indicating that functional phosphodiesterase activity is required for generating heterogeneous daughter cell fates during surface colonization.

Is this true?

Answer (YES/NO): YES